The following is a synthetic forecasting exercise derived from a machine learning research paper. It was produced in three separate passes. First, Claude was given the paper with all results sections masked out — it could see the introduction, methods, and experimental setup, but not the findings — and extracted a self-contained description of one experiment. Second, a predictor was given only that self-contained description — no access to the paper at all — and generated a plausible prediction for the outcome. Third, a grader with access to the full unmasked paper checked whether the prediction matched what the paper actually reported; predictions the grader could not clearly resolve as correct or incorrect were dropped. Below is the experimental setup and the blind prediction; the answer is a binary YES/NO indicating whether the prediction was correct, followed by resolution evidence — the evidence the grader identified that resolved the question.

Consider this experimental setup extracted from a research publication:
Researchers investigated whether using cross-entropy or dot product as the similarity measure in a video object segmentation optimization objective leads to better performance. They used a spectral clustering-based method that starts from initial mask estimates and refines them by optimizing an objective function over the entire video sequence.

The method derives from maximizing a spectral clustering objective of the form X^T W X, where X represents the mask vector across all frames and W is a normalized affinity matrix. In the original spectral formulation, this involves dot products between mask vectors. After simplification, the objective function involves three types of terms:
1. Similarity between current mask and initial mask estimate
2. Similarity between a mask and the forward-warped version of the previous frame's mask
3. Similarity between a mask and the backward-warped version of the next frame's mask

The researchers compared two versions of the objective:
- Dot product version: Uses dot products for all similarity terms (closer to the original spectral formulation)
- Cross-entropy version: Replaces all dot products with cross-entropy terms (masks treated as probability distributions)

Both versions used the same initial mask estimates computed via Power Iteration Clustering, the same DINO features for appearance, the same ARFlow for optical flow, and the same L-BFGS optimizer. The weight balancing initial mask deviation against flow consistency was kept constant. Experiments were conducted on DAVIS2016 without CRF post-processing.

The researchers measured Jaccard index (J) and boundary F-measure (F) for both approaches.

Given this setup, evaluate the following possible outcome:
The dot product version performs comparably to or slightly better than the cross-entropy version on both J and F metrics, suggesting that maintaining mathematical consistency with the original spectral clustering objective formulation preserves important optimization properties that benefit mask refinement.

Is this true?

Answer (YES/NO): NO